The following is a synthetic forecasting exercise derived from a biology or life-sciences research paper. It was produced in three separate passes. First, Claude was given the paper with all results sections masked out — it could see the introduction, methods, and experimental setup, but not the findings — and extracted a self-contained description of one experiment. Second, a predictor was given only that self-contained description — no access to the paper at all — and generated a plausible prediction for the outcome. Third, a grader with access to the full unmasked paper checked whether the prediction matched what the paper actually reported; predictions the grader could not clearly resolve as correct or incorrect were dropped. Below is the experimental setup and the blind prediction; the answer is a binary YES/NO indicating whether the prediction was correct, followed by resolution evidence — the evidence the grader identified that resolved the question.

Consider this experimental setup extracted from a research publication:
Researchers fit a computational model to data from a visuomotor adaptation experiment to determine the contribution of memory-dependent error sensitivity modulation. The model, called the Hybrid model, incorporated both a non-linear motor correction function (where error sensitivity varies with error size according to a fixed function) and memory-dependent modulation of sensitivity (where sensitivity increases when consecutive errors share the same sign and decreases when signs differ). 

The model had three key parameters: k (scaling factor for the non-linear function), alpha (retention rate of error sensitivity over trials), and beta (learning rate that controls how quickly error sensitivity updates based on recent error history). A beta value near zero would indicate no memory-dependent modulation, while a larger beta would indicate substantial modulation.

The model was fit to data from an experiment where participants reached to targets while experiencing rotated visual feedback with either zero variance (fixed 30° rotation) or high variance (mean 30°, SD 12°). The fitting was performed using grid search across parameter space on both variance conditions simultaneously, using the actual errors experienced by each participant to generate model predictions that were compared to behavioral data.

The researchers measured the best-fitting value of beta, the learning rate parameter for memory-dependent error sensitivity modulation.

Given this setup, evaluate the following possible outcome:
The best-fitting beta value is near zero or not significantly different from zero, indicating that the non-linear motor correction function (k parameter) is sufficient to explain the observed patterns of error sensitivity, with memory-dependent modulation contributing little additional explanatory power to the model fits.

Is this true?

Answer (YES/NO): YES